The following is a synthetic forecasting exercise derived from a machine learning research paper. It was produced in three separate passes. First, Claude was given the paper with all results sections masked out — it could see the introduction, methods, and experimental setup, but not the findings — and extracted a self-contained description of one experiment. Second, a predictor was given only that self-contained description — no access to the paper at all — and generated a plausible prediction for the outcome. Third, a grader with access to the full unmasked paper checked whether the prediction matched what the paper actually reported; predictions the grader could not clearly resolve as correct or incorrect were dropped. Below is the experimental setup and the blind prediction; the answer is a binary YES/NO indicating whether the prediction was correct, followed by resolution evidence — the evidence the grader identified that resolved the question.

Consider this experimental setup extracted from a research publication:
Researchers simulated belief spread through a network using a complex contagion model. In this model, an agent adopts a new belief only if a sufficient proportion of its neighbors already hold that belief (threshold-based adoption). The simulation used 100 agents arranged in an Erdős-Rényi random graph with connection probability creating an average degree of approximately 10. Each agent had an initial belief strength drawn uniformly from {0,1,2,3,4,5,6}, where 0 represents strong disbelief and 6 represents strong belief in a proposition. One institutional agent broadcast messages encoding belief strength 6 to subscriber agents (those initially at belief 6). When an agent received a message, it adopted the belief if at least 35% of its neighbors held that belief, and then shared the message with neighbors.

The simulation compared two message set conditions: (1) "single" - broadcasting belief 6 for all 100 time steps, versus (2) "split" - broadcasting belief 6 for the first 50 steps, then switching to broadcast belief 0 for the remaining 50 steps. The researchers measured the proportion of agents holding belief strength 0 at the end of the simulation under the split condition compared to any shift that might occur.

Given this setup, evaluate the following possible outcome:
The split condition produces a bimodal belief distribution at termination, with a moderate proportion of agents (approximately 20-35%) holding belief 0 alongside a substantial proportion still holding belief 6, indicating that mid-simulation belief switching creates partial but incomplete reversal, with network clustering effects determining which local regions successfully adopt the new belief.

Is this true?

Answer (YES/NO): NO